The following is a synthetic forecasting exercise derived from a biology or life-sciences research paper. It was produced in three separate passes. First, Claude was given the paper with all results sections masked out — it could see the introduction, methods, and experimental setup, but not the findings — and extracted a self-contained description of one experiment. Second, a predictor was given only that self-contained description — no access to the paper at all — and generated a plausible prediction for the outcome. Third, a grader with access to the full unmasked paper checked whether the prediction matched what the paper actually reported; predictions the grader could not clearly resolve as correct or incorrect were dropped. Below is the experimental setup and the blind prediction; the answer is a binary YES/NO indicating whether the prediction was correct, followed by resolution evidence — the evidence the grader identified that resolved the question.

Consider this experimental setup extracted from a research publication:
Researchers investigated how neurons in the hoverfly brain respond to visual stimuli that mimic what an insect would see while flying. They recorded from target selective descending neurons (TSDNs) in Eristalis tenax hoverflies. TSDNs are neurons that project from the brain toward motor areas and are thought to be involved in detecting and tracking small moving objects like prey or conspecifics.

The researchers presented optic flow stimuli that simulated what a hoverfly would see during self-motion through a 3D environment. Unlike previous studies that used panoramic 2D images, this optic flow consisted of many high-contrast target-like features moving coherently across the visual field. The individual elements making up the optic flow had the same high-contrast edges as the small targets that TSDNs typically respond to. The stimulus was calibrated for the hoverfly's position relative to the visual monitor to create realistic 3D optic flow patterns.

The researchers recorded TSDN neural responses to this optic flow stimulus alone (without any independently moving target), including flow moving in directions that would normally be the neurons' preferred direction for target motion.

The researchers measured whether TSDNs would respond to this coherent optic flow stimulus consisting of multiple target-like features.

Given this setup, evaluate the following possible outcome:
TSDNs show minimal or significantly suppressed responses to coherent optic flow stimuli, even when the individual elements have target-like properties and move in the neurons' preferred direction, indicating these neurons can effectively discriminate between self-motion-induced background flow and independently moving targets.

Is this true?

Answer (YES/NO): YES